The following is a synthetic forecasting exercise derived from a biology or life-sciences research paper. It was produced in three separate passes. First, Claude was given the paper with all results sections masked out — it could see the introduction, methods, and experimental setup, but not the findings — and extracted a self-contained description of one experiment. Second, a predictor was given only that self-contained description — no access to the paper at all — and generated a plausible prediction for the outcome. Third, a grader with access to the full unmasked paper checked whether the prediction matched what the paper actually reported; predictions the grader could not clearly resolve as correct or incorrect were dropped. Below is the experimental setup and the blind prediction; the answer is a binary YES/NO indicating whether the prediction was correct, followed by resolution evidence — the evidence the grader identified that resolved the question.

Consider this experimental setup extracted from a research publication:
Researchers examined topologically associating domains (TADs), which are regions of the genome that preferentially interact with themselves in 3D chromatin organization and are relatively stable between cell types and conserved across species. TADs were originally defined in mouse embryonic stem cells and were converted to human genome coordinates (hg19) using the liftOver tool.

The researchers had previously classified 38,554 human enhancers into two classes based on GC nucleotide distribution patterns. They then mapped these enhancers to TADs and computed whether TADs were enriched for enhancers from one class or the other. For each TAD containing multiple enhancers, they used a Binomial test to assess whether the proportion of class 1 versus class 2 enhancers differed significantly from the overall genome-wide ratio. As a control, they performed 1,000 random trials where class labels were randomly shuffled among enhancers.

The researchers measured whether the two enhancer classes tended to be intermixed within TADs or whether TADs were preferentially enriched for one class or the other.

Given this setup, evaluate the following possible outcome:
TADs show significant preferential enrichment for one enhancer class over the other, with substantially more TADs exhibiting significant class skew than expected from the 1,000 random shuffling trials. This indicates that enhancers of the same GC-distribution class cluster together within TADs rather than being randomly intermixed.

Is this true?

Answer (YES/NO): YES